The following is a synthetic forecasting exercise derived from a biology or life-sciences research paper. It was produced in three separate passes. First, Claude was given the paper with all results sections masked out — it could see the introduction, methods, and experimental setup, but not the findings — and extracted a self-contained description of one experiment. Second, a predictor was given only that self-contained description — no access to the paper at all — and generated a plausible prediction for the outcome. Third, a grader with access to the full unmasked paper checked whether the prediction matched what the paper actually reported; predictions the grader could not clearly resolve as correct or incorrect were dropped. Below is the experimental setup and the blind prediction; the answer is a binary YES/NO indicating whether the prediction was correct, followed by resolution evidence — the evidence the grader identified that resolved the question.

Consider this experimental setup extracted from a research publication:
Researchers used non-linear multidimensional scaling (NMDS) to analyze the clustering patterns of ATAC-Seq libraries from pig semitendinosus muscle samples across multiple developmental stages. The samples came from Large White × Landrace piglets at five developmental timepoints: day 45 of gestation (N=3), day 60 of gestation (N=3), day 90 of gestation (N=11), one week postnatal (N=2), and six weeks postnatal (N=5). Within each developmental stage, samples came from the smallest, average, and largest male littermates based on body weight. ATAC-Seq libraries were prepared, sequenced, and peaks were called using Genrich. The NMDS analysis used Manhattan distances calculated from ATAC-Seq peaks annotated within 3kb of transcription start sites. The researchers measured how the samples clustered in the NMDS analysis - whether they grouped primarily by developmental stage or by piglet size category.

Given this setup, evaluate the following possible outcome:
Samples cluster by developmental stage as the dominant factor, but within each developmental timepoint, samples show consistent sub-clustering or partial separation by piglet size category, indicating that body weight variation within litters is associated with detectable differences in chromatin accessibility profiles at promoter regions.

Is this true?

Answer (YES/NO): NO